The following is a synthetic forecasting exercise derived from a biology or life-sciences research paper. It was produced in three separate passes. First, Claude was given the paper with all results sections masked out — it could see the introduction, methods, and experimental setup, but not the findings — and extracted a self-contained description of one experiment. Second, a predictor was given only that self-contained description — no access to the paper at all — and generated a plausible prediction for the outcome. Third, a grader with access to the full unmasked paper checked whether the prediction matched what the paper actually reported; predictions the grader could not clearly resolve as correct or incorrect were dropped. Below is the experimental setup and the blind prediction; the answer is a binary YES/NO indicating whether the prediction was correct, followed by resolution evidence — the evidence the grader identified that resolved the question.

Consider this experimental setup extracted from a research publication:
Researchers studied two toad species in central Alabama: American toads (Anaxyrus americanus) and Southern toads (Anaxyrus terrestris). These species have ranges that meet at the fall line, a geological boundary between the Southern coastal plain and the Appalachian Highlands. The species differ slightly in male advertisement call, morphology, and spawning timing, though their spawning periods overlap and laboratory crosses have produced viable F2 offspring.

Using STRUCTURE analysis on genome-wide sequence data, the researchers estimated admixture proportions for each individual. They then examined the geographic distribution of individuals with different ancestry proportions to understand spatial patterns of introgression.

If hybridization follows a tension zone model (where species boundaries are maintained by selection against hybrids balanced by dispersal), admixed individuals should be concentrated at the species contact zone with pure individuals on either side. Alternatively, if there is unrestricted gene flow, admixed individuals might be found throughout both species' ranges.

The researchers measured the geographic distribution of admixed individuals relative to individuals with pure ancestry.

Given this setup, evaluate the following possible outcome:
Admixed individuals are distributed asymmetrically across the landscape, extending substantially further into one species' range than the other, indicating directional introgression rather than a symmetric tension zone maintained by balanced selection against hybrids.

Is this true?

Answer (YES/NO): YES